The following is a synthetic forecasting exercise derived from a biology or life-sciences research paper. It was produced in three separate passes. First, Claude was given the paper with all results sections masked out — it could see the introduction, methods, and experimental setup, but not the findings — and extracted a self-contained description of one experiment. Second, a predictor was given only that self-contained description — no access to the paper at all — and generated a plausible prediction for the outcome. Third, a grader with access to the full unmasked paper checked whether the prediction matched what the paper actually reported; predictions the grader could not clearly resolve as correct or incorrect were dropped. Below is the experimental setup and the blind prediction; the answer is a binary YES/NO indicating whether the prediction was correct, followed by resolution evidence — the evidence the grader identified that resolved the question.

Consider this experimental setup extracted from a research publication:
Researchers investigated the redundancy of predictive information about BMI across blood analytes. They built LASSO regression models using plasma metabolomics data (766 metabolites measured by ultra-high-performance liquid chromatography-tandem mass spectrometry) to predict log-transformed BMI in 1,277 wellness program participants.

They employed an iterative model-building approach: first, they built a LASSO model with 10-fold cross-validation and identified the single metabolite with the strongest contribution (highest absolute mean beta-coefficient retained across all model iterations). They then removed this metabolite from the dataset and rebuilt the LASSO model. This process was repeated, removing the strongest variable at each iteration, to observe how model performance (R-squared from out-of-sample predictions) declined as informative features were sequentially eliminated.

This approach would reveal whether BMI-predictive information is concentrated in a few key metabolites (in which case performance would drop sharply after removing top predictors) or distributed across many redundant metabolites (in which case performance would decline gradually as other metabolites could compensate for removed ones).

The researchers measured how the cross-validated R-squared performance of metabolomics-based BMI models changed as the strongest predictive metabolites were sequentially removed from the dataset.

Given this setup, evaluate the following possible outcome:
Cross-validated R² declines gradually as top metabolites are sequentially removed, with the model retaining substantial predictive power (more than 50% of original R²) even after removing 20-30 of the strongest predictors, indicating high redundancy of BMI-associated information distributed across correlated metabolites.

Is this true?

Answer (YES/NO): NO